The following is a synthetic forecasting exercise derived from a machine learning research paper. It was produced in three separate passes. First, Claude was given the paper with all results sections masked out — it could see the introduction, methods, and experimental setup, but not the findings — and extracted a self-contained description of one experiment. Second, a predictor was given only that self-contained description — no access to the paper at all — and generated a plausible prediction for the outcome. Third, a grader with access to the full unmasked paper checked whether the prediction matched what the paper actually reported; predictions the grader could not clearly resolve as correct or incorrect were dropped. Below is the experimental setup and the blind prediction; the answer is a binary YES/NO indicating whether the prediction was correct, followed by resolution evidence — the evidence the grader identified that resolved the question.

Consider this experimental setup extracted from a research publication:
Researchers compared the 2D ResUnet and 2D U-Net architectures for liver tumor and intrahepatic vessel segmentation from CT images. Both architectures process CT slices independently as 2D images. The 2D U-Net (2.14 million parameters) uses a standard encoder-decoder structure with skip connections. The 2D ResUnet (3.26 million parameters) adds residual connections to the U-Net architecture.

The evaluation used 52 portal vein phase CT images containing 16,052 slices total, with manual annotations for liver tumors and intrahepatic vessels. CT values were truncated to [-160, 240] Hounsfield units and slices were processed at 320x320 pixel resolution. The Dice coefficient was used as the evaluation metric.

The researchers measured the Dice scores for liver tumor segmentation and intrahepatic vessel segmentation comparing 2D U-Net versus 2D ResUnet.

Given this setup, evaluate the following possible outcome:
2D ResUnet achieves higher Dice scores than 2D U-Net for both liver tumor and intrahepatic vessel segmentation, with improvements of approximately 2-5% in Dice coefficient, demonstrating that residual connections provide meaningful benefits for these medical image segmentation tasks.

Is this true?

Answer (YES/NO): NO